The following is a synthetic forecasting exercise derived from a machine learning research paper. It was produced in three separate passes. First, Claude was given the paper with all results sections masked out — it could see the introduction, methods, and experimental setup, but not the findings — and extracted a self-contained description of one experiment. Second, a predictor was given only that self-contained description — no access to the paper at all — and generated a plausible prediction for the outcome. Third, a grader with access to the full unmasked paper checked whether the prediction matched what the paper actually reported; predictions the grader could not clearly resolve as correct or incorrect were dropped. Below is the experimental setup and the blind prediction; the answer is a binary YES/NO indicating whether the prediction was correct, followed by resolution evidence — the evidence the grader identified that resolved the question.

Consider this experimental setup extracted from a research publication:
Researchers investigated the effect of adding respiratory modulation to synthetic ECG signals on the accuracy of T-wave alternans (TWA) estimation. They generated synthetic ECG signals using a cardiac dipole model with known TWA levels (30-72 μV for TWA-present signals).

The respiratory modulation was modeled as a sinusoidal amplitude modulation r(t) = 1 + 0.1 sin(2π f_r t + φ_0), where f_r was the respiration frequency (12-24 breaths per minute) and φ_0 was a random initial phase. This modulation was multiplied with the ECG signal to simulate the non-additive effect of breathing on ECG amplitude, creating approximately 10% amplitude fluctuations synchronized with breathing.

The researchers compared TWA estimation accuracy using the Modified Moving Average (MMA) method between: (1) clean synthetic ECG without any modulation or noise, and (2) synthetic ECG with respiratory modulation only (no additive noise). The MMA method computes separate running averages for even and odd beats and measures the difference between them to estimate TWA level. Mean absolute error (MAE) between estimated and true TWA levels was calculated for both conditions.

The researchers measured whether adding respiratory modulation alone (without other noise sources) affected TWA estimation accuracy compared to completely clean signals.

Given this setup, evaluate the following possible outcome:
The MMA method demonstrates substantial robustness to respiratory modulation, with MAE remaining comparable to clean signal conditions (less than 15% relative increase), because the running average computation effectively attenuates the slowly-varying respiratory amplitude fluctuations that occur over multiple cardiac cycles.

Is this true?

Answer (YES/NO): NO